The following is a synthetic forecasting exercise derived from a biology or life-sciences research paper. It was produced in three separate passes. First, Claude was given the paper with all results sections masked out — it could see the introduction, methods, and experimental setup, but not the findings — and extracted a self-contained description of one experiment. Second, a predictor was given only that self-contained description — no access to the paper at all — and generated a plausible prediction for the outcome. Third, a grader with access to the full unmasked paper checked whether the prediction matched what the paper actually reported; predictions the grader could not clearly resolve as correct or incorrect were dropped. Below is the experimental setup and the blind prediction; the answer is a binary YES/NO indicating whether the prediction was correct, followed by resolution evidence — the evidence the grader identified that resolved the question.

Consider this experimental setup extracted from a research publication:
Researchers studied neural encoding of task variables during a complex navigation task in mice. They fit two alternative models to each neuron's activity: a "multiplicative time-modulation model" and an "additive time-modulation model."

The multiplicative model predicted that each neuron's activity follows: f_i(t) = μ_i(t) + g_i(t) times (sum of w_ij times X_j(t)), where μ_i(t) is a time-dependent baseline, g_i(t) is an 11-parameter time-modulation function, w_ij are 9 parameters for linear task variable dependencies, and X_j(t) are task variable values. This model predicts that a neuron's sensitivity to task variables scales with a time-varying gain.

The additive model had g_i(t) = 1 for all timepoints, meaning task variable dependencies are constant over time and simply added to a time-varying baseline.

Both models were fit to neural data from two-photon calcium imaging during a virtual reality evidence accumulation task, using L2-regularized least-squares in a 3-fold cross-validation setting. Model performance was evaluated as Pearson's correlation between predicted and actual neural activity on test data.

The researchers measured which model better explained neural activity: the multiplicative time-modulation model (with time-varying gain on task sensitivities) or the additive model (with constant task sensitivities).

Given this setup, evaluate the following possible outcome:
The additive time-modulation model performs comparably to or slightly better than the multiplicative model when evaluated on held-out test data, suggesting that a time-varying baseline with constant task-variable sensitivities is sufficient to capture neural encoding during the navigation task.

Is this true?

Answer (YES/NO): NO